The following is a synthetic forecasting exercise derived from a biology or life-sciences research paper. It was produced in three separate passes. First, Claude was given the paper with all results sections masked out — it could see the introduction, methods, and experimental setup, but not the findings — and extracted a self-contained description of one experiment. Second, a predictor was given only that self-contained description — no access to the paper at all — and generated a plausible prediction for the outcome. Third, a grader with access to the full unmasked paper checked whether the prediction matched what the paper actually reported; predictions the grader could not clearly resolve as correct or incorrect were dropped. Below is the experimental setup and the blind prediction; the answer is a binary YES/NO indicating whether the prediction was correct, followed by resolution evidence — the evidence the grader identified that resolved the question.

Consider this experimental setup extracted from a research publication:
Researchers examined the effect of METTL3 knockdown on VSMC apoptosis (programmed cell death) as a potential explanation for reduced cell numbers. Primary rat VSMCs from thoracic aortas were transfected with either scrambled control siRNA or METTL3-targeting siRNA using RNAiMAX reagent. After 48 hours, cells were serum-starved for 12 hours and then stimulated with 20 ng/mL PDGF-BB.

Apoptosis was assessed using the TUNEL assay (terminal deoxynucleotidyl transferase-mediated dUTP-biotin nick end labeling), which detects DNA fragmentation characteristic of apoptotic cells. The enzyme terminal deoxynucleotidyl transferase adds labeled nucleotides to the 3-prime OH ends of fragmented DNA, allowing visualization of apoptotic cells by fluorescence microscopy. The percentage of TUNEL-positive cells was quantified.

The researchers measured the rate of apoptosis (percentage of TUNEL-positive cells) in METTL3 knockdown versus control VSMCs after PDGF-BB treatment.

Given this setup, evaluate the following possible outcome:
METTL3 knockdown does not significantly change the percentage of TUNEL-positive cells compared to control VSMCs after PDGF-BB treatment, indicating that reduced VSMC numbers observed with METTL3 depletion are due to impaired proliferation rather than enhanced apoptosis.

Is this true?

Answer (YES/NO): YES